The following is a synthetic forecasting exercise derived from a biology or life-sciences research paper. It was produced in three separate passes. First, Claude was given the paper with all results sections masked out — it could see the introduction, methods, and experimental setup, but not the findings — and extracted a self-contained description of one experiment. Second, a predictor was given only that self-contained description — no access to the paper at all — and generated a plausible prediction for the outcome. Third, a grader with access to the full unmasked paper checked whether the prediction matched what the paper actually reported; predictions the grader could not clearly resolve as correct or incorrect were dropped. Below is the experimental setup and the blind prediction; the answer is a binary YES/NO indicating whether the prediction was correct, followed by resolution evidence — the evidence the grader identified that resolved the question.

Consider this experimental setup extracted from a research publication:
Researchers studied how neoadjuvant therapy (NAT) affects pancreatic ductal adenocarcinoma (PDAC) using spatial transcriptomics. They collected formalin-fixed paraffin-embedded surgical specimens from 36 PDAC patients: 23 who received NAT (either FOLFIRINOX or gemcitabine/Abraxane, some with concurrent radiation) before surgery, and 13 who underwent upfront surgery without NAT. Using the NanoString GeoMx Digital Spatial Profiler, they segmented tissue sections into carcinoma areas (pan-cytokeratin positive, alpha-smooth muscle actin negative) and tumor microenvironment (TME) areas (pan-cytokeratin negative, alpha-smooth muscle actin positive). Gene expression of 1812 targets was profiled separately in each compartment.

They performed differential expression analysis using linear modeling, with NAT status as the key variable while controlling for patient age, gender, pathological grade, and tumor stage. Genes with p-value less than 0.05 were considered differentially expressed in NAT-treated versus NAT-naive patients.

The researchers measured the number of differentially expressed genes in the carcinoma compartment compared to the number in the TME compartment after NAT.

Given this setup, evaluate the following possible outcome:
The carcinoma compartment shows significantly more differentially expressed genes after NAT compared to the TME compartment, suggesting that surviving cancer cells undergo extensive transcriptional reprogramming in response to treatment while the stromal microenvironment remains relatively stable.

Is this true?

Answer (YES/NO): NO